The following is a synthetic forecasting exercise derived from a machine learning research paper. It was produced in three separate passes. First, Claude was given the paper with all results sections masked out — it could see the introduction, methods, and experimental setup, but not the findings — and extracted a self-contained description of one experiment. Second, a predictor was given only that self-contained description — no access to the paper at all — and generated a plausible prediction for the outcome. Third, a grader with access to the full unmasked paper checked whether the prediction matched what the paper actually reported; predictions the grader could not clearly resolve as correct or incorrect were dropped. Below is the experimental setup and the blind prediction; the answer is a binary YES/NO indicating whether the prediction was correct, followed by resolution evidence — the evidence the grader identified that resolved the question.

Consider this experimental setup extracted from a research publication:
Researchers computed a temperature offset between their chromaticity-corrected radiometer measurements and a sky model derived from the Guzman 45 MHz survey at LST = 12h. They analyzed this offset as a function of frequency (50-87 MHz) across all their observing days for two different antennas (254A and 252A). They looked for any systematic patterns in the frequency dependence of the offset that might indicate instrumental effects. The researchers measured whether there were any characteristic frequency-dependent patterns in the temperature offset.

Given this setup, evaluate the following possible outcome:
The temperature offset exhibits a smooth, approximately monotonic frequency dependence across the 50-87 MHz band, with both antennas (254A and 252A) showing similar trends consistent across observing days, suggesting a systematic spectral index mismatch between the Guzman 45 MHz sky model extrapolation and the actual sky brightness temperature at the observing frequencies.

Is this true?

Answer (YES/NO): NO